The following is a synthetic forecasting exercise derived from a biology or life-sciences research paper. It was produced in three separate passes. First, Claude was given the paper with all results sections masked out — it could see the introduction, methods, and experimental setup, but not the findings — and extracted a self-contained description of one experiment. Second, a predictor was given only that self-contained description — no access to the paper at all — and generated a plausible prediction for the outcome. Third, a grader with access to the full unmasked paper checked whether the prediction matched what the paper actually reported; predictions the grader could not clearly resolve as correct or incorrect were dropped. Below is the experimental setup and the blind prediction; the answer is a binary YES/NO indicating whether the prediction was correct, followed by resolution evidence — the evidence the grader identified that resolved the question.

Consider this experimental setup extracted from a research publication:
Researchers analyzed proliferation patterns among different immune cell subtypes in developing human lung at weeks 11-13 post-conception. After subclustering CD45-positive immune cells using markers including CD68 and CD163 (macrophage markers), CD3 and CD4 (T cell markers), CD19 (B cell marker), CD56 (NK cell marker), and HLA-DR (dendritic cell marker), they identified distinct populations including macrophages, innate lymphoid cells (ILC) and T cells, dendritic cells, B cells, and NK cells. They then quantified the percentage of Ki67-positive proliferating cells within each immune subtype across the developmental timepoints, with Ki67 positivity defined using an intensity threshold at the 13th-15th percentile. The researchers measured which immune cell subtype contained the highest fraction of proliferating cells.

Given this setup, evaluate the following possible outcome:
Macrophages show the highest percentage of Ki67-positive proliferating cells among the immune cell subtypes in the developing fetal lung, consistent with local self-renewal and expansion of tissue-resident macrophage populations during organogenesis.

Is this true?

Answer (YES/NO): NO